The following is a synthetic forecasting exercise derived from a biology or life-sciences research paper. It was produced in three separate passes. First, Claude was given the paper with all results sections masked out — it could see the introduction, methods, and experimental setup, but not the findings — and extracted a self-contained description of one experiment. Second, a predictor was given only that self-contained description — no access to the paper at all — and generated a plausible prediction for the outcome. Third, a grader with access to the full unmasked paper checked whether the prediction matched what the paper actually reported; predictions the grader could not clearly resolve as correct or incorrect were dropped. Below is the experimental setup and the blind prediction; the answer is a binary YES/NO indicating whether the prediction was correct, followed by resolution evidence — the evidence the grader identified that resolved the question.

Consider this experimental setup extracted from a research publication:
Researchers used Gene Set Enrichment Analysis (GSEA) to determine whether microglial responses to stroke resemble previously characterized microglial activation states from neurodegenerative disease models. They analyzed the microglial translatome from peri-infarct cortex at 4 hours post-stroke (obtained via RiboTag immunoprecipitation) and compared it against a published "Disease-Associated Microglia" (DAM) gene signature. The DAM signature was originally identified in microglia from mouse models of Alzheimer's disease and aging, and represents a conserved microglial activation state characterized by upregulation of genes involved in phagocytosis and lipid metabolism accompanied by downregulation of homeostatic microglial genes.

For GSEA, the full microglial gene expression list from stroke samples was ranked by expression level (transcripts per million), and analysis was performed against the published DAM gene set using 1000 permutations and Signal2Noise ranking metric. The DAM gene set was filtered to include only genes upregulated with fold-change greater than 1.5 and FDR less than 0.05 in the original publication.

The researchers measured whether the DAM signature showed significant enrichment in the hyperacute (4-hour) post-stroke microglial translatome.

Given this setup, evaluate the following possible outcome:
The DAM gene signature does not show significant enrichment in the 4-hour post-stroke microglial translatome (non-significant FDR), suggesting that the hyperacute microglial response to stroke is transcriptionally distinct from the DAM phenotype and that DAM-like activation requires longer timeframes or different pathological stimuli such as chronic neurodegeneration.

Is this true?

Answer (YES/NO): NO